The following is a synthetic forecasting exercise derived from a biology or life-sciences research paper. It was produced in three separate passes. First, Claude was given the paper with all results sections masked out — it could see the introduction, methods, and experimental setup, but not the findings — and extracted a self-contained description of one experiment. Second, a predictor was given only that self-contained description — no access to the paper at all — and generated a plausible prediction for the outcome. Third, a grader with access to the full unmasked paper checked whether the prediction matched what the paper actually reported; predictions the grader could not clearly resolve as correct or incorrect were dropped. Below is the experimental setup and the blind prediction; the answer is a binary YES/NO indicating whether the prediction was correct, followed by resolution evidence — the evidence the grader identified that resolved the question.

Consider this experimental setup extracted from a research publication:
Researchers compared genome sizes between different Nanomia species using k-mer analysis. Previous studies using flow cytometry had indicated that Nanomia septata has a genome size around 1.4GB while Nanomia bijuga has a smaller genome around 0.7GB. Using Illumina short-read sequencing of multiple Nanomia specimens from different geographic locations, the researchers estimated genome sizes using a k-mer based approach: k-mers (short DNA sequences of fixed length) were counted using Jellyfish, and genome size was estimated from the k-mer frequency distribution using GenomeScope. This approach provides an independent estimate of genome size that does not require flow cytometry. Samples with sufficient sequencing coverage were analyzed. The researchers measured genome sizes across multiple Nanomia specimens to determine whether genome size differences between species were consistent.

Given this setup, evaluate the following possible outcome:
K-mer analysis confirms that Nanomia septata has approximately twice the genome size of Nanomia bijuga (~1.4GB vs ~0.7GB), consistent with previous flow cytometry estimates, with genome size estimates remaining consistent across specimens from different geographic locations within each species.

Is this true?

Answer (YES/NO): NO